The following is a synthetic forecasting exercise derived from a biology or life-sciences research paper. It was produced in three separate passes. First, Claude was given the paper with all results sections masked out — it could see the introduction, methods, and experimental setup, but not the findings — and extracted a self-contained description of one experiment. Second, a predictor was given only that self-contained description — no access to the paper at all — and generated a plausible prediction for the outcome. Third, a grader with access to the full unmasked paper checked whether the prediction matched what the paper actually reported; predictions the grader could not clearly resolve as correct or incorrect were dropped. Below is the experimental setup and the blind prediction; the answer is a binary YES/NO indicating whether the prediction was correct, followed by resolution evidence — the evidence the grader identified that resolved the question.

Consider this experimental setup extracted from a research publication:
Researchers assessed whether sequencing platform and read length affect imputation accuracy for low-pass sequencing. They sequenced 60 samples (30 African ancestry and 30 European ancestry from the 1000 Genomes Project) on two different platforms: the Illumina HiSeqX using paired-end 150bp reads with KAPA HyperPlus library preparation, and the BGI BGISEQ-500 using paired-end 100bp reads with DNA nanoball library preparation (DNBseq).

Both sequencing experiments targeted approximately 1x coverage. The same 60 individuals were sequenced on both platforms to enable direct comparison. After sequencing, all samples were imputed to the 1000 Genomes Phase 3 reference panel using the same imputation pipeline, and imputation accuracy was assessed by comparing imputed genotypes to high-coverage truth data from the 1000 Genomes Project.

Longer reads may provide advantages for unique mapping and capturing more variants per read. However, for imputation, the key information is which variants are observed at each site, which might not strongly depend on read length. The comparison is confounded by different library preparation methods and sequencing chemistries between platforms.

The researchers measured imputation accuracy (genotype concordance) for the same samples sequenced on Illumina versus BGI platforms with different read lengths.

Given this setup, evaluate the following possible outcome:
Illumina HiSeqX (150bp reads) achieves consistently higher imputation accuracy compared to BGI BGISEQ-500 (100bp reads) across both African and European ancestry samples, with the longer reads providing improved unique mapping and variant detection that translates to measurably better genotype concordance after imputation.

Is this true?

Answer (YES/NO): NO